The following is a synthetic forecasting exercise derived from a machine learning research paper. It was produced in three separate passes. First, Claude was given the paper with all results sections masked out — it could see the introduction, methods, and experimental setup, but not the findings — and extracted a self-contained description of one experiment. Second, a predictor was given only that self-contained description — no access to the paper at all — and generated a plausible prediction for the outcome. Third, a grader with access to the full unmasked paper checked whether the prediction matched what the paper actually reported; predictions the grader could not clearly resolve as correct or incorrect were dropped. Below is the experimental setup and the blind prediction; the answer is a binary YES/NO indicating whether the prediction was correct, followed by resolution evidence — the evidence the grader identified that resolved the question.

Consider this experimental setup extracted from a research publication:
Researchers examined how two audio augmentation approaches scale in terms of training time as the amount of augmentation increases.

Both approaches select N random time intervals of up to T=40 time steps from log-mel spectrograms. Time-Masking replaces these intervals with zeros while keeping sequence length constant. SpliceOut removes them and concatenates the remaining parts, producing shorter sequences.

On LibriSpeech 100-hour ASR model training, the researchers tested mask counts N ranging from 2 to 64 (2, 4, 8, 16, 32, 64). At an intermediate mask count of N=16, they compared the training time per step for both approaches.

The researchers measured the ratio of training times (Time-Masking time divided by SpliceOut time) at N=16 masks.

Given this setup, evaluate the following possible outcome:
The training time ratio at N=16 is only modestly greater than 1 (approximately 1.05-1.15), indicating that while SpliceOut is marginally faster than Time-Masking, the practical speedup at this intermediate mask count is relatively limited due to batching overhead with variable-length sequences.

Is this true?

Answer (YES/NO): NO